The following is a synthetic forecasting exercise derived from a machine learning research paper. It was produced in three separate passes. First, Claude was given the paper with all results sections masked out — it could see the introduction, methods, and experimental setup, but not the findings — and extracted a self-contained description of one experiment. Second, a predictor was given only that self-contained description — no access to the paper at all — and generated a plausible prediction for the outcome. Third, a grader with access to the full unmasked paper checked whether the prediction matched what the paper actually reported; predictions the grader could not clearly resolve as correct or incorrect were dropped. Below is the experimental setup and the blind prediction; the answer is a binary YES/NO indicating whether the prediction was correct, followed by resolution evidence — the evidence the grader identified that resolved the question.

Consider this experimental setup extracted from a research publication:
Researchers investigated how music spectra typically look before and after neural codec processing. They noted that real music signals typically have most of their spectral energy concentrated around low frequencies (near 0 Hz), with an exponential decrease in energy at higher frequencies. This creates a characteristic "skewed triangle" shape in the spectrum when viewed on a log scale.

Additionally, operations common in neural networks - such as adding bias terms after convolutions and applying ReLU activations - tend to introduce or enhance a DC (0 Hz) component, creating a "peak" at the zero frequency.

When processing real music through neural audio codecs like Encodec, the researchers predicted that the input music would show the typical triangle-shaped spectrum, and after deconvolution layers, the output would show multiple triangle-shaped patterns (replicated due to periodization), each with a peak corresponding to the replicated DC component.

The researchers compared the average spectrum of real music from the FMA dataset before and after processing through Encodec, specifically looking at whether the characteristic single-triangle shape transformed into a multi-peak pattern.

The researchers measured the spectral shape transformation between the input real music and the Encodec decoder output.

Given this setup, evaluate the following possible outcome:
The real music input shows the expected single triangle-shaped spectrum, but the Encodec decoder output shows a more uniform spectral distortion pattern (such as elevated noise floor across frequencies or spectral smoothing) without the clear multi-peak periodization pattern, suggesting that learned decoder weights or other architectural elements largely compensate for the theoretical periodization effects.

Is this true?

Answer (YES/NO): NO